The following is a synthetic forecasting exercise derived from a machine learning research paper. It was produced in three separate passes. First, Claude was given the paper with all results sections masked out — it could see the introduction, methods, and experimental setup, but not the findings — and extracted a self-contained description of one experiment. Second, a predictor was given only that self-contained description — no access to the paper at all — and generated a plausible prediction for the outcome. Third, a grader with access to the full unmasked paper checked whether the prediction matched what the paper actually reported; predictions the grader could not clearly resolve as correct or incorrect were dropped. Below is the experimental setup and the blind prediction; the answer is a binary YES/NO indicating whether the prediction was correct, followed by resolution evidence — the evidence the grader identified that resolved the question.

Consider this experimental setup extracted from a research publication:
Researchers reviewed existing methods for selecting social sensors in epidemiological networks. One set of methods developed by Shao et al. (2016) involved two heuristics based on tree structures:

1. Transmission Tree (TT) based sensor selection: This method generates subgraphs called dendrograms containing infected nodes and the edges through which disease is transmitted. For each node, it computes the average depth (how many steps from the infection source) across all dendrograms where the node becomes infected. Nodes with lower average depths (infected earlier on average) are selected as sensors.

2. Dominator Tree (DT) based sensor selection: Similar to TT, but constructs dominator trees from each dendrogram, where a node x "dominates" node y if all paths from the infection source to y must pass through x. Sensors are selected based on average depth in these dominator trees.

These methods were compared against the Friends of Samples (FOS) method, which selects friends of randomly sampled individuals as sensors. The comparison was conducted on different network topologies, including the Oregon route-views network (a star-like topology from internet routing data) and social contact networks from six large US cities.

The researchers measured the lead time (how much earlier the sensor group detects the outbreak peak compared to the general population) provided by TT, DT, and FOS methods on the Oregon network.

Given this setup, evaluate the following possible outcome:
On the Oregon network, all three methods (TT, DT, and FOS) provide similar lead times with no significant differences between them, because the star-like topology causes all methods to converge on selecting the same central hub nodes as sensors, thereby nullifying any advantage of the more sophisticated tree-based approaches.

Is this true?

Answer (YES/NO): NO